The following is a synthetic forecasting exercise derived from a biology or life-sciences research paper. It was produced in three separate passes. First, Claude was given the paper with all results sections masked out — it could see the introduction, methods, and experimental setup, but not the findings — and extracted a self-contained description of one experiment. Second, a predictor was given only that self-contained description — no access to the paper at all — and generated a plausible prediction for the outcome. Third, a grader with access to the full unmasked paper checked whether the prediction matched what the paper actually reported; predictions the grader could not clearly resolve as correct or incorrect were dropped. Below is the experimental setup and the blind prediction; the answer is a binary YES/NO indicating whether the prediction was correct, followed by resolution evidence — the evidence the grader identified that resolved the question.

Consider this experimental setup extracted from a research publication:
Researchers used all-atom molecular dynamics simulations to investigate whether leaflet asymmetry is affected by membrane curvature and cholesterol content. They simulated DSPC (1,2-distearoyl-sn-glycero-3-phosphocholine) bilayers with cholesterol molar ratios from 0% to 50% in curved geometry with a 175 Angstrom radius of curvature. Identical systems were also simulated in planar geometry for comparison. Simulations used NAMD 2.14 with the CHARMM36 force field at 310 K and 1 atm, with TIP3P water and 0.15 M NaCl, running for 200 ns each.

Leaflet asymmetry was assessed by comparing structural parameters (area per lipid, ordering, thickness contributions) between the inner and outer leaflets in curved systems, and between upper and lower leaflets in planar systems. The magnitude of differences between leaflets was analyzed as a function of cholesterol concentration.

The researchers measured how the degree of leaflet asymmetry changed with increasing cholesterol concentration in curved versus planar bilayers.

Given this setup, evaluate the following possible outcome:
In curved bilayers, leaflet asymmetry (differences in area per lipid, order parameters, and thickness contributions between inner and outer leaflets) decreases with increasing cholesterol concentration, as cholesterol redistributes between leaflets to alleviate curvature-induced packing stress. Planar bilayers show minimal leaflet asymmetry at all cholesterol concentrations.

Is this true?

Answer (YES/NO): NO